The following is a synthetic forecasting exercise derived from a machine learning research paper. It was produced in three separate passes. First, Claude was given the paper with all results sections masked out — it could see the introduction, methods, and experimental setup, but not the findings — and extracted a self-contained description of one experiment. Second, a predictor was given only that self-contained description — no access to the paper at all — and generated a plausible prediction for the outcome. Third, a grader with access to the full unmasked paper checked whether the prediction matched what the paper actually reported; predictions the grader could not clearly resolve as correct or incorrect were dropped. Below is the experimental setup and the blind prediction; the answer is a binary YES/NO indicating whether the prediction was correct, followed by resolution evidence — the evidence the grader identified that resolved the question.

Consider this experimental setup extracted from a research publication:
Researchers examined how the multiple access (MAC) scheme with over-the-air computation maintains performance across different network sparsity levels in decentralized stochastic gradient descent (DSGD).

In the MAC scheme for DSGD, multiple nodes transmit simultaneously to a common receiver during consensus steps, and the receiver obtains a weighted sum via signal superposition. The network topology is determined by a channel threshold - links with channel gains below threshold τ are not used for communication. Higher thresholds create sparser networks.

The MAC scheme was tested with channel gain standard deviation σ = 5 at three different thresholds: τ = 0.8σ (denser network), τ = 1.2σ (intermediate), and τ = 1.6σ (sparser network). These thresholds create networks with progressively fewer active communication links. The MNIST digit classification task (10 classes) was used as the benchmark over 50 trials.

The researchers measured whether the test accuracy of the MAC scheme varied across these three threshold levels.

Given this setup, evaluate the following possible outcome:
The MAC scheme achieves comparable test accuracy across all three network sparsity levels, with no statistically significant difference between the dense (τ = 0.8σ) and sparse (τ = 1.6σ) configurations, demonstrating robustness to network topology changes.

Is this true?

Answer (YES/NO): YES